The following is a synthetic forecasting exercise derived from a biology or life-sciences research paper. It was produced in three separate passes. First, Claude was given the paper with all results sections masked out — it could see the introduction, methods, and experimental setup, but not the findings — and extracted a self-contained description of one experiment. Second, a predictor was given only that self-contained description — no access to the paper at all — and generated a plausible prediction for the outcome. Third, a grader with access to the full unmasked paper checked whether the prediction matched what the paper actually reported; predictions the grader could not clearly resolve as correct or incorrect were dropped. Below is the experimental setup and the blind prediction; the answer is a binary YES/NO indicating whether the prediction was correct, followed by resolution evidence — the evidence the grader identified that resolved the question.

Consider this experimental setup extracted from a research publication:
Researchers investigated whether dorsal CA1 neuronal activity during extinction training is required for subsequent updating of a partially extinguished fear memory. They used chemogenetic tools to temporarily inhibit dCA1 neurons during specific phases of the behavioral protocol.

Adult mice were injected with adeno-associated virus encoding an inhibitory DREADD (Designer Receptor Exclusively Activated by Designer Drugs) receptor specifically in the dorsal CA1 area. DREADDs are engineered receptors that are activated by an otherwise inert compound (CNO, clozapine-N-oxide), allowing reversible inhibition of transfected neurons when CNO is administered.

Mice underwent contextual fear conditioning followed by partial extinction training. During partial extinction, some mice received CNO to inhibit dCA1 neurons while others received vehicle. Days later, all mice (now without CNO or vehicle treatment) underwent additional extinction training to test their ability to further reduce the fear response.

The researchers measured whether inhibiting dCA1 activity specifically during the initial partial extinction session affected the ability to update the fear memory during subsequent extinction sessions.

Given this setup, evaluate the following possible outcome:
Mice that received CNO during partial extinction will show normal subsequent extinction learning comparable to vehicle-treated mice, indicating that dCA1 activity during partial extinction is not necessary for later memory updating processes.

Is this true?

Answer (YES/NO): NO